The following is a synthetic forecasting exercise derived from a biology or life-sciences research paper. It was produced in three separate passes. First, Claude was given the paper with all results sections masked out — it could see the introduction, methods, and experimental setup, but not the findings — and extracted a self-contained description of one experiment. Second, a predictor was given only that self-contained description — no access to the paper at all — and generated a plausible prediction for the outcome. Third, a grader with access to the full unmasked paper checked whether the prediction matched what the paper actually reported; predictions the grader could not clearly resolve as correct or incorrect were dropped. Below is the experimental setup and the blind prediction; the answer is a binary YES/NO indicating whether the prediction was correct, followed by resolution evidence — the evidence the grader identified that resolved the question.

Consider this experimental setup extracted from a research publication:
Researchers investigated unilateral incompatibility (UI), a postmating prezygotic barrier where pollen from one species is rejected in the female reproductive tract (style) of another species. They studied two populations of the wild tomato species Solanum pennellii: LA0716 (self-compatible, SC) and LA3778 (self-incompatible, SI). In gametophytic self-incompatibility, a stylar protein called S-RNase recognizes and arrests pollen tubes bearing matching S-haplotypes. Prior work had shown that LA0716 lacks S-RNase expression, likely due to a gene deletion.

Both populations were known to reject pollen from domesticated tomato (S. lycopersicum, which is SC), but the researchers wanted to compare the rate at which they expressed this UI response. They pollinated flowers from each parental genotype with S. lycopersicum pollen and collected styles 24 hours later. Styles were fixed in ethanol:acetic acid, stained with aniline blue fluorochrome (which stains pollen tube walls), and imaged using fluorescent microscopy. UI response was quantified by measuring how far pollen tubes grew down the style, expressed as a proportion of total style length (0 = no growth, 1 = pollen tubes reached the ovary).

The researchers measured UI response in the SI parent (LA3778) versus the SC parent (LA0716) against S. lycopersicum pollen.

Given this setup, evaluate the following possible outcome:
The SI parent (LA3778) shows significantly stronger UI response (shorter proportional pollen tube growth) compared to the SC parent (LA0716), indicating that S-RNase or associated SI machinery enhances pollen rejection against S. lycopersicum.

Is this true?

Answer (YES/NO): YES